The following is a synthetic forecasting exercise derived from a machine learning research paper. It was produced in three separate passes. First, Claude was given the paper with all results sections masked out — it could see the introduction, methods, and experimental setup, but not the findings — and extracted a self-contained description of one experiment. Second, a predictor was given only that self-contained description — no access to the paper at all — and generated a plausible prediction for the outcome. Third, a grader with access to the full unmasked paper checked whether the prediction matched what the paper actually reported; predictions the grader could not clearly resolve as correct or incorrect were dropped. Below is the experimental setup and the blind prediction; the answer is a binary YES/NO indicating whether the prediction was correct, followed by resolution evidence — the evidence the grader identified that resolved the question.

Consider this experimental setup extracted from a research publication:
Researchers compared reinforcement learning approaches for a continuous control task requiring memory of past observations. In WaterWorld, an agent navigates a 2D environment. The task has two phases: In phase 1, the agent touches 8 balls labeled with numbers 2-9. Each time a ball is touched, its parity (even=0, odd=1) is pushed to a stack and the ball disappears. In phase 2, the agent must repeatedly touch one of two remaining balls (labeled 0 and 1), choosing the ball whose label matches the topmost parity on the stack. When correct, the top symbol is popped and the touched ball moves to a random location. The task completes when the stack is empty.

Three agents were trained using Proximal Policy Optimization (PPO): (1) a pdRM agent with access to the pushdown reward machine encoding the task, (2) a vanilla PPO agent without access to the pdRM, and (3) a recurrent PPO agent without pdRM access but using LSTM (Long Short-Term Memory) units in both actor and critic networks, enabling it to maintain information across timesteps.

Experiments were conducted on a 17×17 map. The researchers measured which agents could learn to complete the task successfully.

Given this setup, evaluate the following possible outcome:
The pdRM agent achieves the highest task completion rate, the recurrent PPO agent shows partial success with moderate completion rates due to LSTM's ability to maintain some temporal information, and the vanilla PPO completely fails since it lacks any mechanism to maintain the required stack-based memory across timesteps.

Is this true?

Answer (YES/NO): NO